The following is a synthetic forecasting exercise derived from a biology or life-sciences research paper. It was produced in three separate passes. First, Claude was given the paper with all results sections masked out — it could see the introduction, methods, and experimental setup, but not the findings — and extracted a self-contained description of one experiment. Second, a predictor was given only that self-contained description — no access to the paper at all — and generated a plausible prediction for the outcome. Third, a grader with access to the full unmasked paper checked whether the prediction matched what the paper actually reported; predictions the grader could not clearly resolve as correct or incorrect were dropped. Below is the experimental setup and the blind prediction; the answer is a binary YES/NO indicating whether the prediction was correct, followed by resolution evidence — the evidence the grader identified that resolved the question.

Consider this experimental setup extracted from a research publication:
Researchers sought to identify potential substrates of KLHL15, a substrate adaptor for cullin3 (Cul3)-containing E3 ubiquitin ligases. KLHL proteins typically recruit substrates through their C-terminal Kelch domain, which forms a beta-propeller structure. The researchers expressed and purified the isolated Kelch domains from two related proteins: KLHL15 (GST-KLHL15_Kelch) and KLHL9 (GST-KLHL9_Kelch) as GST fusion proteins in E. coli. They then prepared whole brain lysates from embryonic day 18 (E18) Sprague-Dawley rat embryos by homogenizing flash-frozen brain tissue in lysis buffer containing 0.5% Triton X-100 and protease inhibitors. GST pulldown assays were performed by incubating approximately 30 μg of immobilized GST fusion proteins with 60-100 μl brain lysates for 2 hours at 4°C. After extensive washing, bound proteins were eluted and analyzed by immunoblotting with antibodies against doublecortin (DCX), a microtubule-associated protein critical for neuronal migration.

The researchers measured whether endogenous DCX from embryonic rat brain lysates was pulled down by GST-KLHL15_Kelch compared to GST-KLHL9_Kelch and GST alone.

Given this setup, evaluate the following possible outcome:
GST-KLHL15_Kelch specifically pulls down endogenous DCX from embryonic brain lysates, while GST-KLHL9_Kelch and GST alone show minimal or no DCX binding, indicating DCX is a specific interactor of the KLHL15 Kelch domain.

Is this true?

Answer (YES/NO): YES